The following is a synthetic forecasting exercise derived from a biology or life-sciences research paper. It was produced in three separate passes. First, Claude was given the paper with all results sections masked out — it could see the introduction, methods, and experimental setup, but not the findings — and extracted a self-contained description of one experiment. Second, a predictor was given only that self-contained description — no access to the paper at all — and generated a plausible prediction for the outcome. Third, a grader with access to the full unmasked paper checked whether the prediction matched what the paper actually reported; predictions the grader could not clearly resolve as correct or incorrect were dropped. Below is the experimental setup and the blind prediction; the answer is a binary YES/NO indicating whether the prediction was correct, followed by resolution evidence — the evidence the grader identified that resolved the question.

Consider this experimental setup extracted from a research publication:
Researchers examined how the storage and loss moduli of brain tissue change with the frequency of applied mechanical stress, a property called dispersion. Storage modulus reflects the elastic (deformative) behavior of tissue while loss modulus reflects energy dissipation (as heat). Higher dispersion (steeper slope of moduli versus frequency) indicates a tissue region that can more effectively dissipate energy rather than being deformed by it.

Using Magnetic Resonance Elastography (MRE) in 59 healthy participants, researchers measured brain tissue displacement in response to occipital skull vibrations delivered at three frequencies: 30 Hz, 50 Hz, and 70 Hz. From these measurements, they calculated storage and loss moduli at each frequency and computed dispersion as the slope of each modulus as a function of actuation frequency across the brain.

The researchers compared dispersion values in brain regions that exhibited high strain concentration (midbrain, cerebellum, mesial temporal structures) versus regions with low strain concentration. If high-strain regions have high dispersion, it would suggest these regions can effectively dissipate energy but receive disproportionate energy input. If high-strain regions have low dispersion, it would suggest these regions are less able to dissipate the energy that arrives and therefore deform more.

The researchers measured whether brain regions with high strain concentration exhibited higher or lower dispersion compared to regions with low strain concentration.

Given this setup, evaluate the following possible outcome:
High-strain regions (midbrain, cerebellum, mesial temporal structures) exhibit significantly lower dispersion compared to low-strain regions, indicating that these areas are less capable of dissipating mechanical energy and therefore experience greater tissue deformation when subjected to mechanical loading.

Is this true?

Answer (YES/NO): YES